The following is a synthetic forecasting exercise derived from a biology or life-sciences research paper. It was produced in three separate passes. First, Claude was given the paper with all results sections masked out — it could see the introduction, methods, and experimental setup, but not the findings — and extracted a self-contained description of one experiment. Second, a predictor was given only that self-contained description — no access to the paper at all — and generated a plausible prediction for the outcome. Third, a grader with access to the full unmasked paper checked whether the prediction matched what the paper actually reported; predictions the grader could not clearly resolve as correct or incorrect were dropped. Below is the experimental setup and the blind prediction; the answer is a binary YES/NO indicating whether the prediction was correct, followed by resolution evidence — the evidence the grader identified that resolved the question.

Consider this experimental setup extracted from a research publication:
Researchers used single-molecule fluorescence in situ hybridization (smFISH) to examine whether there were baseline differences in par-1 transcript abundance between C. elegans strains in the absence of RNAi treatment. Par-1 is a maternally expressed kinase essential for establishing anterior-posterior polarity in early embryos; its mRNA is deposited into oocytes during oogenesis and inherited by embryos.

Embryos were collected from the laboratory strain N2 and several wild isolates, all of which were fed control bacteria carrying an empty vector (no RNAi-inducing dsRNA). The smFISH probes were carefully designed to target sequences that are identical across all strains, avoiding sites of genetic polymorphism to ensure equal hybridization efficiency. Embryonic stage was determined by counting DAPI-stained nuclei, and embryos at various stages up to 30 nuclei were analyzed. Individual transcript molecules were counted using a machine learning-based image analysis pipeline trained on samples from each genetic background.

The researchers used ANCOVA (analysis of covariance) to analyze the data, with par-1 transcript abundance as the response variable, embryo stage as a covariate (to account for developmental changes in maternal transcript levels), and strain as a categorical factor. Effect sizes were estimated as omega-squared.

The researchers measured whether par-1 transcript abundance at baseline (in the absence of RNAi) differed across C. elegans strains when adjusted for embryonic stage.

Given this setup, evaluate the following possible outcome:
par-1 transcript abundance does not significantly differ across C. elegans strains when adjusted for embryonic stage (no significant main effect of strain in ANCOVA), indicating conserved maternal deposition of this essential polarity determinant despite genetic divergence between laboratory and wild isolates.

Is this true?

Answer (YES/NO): YES